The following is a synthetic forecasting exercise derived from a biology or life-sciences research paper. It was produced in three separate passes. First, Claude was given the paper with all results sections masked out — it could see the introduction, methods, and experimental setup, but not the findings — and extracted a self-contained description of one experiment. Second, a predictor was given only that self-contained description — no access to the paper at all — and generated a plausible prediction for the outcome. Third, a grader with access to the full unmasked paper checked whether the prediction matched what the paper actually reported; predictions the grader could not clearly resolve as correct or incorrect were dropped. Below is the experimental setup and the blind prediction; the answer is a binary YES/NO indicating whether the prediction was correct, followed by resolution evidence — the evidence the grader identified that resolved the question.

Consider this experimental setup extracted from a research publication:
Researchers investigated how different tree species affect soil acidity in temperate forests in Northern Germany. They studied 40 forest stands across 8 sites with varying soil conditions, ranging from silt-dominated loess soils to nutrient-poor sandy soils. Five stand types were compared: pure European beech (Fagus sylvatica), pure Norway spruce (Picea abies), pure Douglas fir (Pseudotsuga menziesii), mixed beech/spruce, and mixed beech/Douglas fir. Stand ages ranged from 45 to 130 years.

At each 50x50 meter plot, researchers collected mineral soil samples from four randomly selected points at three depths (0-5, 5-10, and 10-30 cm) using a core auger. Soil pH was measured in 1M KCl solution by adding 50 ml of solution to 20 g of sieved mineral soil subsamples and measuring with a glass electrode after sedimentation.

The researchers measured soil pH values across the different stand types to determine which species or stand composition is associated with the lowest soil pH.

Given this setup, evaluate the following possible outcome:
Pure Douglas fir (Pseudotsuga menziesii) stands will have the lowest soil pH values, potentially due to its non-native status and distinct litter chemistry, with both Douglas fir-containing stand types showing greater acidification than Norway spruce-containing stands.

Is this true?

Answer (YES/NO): NO